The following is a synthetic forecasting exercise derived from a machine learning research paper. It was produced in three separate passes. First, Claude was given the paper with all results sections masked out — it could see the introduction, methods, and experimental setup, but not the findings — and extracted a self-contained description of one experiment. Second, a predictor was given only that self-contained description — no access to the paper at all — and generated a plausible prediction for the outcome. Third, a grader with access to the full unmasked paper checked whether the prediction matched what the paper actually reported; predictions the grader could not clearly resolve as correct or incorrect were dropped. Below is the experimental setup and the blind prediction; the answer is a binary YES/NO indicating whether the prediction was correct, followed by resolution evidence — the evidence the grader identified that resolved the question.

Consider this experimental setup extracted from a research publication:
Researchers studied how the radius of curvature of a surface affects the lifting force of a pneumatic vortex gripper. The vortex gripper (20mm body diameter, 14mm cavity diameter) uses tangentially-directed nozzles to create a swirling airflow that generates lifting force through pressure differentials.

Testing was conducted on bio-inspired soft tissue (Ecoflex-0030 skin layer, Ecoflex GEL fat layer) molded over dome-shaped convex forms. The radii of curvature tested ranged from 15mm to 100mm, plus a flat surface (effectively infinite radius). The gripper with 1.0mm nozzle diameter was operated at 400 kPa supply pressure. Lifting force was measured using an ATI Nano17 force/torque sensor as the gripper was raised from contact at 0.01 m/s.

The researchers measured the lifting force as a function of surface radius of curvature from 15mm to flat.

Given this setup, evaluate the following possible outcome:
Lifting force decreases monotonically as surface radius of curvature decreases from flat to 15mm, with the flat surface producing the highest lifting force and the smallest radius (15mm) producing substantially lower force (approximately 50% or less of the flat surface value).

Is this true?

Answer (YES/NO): NO